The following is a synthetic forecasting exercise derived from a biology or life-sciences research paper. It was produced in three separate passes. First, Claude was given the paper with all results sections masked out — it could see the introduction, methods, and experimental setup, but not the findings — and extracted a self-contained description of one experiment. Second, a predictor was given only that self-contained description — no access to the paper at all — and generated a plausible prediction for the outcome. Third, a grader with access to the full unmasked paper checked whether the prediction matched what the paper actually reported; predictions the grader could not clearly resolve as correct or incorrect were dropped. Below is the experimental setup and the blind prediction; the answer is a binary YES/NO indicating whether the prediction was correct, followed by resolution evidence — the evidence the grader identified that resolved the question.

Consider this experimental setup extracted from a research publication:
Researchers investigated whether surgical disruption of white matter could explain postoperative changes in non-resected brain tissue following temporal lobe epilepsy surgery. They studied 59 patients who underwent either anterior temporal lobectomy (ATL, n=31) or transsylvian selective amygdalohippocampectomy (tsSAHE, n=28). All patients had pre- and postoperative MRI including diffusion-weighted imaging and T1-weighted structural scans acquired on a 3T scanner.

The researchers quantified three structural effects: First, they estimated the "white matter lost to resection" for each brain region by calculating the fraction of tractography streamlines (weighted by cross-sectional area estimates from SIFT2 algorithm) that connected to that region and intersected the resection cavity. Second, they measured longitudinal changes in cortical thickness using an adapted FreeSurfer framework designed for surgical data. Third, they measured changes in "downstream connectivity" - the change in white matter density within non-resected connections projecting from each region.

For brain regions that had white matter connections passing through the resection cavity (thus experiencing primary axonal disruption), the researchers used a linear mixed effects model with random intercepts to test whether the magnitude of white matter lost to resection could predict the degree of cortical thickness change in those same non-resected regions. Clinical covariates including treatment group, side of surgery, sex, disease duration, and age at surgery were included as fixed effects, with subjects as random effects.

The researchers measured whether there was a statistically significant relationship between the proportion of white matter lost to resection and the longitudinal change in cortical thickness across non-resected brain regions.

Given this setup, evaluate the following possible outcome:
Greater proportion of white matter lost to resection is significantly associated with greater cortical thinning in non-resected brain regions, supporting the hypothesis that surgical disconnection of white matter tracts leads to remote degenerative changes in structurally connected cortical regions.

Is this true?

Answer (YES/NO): YES